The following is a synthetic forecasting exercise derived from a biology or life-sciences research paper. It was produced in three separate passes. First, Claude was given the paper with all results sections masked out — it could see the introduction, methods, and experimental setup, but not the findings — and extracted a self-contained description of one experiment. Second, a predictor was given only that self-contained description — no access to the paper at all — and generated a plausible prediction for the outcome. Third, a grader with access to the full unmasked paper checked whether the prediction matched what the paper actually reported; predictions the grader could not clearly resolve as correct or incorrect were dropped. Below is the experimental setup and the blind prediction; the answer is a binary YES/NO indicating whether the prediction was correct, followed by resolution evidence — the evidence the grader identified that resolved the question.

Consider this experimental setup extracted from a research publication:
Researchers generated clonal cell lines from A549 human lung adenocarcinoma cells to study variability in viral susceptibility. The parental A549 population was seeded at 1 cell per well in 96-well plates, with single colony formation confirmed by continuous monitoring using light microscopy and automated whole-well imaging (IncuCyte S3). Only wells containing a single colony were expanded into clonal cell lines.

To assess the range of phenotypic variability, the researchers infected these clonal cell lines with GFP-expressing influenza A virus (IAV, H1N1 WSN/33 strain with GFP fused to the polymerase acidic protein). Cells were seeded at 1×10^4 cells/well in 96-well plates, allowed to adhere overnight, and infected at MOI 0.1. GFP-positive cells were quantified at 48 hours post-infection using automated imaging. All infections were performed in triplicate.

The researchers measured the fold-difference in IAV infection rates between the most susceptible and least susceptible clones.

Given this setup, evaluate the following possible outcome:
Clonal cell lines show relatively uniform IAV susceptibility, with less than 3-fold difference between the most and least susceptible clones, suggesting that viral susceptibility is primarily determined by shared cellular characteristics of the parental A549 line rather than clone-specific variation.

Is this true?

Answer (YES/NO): NO